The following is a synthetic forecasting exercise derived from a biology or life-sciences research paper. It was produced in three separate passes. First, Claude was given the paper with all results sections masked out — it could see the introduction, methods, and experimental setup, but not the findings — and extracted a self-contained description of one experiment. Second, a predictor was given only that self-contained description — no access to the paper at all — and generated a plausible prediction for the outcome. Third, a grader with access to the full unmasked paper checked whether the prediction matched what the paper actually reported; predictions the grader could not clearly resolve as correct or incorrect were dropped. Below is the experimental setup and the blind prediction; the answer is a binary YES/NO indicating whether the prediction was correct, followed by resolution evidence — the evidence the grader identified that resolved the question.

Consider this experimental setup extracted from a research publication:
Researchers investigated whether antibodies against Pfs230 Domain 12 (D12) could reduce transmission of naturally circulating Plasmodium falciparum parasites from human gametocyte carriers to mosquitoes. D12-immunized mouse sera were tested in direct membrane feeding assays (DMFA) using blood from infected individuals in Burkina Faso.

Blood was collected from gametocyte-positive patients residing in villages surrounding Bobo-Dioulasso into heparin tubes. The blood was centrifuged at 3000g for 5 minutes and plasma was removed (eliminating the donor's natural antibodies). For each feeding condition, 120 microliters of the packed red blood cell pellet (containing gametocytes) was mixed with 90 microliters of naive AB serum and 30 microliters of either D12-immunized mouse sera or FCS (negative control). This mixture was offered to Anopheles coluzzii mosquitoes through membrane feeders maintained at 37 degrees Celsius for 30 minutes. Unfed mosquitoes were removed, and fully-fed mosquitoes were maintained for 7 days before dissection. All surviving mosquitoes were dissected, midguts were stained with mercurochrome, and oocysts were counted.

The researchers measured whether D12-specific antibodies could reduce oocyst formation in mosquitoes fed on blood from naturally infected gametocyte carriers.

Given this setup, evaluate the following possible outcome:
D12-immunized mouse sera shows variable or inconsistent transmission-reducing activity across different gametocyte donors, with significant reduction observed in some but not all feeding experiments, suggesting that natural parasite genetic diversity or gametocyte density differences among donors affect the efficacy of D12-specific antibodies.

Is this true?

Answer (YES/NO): NO